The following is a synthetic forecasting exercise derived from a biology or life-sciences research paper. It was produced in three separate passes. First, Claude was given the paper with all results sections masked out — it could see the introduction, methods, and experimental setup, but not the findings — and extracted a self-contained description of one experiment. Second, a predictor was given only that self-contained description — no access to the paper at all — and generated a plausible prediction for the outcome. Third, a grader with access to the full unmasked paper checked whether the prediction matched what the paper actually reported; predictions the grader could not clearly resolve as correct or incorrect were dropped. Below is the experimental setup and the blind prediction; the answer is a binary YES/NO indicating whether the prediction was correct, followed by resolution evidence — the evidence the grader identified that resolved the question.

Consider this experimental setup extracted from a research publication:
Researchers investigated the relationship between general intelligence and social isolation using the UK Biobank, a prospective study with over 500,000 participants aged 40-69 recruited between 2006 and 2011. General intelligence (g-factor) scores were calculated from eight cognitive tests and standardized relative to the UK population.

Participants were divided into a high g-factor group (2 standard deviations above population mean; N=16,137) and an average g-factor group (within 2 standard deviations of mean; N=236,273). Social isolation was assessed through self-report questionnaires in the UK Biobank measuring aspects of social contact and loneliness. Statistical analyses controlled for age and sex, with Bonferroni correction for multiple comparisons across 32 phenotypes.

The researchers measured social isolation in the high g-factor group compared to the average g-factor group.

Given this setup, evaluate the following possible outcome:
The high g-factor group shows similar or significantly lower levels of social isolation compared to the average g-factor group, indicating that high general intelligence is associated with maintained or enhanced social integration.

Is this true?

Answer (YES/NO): YES